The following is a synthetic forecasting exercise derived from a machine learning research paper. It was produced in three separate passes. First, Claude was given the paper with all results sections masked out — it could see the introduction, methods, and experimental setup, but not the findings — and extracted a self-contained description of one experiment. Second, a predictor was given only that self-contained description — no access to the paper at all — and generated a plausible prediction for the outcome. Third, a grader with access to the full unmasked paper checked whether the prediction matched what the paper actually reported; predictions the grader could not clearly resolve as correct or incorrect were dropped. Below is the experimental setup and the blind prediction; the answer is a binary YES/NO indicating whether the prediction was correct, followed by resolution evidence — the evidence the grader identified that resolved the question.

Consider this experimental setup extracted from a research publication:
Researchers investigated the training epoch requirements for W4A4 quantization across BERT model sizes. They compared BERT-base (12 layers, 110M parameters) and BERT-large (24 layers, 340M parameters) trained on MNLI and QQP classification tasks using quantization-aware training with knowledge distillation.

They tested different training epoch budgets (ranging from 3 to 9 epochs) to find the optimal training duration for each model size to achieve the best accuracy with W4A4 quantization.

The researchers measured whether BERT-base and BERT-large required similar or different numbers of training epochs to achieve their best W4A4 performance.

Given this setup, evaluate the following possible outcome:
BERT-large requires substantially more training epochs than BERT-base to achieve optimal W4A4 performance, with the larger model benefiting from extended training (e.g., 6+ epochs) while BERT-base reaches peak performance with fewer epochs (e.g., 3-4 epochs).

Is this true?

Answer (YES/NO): NO